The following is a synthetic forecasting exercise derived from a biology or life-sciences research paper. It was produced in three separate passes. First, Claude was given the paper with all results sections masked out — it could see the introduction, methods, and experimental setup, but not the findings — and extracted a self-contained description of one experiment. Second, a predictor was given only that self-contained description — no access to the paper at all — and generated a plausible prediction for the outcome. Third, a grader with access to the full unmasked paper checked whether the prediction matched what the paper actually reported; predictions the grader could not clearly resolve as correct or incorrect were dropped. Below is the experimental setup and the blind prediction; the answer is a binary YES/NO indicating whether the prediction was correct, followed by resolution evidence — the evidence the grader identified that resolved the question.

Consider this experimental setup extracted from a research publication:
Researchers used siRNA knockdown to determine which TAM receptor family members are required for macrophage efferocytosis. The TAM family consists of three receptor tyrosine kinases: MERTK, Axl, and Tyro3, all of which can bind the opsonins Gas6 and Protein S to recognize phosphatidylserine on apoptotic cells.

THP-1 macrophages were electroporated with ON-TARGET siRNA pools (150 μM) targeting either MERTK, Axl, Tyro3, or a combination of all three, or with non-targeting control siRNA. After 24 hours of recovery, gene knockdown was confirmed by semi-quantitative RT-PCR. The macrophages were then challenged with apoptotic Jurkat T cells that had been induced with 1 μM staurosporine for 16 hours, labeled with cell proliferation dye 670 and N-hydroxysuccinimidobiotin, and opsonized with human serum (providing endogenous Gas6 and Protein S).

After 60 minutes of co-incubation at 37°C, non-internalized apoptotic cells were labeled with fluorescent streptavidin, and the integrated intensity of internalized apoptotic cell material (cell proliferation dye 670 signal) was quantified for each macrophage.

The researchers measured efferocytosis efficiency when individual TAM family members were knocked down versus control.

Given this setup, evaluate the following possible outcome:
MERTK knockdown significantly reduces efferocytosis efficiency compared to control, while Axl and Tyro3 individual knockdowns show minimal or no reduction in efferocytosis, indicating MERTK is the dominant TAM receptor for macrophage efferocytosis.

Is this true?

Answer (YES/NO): YES